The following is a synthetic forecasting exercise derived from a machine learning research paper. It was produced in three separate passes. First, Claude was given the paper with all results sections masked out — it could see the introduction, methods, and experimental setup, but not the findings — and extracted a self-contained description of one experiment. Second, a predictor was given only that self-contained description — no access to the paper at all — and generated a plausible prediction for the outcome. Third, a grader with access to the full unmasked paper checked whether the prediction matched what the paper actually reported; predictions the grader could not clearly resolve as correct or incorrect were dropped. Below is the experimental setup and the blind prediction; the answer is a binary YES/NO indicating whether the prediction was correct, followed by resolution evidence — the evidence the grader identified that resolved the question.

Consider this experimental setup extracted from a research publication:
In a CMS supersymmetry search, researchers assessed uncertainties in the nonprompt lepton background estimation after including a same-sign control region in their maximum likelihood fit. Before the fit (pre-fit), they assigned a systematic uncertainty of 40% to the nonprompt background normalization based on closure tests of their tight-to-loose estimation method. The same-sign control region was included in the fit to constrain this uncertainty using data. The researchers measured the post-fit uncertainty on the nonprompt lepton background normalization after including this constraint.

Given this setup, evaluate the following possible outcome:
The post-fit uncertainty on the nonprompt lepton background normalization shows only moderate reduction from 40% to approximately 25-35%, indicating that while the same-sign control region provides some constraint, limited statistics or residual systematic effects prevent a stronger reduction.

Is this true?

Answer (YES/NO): NO